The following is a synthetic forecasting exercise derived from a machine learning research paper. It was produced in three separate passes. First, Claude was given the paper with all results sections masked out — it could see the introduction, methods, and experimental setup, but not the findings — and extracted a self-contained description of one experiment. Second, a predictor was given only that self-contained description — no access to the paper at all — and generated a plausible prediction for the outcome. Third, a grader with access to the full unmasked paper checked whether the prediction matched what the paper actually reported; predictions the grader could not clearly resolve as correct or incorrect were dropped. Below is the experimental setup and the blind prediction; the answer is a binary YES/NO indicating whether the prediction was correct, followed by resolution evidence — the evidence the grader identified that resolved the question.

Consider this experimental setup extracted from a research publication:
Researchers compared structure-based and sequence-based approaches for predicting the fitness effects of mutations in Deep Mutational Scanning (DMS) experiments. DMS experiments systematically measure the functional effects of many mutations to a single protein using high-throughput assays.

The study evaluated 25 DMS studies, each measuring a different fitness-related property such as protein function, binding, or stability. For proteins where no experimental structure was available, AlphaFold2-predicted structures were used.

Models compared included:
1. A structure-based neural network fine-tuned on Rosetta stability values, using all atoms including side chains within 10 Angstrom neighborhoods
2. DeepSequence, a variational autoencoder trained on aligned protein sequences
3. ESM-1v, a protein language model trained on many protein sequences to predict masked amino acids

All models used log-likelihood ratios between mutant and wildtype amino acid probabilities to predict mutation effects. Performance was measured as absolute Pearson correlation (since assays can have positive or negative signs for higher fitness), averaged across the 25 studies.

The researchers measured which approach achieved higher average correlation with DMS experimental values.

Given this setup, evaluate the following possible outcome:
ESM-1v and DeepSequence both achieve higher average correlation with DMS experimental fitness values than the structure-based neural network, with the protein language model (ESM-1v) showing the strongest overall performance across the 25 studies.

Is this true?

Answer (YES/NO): NO